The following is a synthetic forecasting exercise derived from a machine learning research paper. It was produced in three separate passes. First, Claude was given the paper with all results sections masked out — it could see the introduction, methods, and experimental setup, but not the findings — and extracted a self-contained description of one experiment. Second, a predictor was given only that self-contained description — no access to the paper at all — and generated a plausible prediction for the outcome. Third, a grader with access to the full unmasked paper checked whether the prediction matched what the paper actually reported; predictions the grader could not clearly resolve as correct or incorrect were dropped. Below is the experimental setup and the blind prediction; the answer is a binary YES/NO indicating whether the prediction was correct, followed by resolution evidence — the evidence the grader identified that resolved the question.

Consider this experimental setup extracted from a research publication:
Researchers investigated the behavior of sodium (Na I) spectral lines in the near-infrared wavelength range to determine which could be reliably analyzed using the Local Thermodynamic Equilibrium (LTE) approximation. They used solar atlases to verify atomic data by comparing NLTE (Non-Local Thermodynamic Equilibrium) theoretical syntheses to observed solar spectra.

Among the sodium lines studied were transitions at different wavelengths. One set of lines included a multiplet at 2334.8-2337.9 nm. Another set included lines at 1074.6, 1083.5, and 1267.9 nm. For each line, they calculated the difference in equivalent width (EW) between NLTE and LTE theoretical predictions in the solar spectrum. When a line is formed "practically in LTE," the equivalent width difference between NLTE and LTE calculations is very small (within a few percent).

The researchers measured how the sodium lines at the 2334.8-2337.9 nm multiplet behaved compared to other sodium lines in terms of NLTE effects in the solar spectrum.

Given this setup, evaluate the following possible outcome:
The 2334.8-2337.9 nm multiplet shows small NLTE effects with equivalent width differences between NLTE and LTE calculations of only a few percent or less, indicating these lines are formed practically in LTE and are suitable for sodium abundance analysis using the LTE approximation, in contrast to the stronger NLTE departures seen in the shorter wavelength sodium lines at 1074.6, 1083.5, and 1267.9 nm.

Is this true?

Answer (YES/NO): NO